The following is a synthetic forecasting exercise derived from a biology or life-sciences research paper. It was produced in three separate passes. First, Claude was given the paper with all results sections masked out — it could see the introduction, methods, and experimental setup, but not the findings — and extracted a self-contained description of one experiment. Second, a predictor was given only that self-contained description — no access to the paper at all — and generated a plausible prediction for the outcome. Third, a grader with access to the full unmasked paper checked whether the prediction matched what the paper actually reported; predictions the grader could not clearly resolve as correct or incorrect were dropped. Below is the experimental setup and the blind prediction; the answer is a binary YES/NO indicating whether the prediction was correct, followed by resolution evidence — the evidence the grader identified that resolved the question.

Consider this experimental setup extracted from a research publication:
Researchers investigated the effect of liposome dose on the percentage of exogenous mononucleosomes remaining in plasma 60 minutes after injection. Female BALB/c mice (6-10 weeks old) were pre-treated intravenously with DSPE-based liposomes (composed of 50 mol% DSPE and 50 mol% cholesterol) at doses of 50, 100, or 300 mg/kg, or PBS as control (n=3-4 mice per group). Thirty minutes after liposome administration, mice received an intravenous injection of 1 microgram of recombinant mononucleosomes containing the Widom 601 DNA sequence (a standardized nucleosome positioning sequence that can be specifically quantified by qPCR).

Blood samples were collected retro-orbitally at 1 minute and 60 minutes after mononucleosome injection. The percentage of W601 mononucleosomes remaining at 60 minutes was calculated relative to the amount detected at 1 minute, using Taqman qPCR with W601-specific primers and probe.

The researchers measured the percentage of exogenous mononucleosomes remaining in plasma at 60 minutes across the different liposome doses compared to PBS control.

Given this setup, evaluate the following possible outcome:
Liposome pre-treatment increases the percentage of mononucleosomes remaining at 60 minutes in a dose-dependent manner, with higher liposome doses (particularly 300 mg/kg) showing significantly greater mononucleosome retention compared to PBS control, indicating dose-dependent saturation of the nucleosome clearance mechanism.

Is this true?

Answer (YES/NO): YES